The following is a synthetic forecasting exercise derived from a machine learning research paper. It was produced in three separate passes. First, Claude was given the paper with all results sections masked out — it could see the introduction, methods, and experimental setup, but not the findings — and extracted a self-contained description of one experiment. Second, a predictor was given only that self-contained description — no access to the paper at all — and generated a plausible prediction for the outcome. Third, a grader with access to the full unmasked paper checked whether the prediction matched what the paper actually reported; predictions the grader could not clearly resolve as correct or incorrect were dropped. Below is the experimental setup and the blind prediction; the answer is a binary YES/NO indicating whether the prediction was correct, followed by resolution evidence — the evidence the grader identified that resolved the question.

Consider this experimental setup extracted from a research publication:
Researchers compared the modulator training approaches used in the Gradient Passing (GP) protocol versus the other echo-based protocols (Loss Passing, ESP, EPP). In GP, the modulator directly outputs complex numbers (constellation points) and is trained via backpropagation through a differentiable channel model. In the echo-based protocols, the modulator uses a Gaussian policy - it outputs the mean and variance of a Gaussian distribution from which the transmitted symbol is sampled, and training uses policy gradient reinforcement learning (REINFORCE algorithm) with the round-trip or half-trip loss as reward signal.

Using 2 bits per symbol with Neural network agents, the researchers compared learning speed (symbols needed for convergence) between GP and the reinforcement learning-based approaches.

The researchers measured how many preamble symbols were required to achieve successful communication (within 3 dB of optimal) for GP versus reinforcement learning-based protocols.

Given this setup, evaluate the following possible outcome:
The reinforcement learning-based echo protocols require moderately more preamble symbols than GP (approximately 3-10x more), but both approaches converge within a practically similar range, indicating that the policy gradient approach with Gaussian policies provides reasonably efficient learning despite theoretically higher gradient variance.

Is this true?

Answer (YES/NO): NO